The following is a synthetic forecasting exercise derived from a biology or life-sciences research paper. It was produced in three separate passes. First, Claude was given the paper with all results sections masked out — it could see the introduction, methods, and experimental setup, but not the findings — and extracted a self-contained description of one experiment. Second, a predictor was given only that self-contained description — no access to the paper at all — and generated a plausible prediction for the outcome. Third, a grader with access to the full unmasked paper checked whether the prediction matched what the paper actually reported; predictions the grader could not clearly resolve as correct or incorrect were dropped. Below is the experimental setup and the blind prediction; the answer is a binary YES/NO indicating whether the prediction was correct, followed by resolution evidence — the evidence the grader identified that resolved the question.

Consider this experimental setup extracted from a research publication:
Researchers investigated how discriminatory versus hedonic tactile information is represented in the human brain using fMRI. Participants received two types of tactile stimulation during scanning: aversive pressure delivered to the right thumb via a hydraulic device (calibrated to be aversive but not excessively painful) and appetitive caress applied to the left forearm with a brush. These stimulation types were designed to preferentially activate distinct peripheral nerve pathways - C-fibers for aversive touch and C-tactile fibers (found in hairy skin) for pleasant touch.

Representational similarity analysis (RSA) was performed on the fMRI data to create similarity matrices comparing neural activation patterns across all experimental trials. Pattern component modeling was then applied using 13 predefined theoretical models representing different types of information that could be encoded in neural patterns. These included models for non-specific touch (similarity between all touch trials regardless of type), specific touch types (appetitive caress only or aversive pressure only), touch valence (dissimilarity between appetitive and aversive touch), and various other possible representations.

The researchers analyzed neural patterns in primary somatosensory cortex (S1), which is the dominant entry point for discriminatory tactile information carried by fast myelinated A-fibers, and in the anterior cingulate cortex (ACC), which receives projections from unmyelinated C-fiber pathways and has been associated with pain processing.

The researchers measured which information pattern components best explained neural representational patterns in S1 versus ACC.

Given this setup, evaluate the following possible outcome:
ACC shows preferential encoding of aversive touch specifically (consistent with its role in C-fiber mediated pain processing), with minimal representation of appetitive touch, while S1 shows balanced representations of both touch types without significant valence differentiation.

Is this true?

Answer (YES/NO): YES